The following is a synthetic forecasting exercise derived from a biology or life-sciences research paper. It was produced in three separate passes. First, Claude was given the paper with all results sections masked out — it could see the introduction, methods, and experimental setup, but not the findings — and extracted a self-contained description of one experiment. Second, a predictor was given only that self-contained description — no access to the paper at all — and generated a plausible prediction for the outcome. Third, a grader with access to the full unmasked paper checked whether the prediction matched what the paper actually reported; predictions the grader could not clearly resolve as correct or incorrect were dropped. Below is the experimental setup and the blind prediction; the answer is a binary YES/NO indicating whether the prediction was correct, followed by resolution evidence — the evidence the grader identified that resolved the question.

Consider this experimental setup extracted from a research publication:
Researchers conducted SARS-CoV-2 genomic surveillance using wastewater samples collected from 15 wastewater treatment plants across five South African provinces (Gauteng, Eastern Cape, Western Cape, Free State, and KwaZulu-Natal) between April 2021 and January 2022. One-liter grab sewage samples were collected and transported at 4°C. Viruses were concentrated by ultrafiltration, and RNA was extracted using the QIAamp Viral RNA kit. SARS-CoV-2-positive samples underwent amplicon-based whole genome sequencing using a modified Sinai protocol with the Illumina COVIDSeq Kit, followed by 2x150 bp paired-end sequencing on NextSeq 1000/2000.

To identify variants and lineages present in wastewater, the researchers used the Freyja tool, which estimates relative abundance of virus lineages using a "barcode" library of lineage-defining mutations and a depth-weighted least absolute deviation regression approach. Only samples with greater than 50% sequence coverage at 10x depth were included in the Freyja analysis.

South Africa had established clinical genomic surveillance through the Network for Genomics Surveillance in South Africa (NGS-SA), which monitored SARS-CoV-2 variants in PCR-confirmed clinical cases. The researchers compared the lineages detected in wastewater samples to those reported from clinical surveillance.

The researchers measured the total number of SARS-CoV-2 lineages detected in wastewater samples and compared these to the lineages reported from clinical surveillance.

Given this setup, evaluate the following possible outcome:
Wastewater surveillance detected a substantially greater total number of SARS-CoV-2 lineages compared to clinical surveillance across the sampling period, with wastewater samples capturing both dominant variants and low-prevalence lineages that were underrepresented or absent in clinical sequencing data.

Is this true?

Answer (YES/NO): NO